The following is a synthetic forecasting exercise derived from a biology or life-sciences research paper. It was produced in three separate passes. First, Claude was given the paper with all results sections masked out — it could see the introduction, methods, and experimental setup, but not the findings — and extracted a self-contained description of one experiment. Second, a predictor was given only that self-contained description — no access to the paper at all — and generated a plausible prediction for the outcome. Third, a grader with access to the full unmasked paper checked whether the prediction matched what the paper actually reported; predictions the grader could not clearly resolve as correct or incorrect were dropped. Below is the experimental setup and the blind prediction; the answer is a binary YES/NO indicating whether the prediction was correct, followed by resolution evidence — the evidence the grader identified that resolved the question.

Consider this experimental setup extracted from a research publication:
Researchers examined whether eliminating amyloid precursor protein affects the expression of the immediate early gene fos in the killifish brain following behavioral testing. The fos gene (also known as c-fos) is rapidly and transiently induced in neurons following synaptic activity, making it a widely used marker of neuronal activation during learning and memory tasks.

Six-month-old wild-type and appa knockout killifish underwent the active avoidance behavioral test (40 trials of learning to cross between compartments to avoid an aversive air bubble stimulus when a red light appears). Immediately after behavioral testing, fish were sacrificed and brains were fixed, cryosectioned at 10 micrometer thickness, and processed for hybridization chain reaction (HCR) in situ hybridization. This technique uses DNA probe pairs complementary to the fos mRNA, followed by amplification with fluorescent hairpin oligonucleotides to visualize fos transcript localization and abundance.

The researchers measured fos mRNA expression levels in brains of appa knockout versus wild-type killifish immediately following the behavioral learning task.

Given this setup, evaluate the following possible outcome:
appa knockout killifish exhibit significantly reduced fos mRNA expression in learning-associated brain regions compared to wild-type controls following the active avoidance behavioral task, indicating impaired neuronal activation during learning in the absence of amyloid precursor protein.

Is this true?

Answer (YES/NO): NO